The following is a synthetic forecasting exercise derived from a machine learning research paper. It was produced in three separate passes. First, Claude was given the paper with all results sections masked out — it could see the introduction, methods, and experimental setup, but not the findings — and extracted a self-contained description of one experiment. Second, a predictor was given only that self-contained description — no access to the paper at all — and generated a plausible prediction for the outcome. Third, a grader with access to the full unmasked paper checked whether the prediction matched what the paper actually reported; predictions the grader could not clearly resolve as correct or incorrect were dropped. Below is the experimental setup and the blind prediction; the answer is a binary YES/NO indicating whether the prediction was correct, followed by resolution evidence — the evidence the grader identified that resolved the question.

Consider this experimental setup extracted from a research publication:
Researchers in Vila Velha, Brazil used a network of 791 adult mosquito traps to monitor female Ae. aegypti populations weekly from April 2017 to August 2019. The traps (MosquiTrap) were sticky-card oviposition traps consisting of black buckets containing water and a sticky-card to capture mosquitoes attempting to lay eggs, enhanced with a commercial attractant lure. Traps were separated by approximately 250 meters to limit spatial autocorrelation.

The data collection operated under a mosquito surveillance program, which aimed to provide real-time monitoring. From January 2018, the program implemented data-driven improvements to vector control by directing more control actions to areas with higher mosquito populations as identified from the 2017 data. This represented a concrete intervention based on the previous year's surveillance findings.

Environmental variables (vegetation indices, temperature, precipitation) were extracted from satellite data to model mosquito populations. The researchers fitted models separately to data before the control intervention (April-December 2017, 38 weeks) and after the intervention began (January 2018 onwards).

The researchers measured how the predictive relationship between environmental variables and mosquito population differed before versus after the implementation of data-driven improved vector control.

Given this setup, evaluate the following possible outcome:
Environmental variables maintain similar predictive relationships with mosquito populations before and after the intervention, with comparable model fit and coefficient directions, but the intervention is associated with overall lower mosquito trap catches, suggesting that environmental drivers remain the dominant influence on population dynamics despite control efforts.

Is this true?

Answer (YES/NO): NO